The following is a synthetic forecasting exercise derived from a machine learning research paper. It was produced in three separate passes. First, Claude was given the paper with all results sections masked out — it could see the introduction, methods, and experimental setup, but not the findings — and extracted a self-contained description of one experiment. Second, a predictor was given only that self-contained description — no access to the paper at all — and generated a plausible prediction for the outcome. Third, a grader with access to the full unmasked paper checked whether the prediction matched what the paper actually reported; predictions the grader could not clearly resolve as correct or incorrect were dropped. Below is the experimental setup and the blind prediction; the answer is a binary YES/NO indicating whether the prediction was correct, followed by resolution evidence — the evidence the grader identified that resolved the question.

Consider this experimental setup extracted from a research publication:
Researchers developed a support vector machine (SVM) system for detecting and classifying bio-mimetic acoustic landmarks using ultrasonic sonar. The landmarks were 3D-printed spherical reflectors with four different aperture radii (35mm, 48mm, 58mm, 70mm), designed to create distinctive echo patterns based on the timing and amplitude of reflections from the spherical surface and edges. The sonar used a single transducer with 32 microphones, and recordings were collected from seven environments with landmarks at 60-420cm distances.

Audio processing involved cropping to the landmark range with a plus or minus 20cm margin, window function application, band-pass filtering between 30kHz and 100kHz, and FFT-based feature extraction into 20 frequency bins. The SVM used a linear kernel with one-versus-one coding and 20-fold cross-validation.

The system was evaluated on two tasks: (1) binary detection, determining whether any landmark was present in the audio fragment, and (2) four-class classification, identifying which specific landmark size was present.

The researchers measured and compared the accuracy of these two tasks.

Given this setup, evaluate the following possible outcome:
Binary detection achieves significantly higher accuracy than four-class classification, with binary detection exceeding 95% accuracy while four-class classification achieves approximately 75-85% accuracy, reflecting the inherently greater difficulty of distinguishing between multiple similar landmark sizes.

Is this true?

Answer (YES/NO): NO